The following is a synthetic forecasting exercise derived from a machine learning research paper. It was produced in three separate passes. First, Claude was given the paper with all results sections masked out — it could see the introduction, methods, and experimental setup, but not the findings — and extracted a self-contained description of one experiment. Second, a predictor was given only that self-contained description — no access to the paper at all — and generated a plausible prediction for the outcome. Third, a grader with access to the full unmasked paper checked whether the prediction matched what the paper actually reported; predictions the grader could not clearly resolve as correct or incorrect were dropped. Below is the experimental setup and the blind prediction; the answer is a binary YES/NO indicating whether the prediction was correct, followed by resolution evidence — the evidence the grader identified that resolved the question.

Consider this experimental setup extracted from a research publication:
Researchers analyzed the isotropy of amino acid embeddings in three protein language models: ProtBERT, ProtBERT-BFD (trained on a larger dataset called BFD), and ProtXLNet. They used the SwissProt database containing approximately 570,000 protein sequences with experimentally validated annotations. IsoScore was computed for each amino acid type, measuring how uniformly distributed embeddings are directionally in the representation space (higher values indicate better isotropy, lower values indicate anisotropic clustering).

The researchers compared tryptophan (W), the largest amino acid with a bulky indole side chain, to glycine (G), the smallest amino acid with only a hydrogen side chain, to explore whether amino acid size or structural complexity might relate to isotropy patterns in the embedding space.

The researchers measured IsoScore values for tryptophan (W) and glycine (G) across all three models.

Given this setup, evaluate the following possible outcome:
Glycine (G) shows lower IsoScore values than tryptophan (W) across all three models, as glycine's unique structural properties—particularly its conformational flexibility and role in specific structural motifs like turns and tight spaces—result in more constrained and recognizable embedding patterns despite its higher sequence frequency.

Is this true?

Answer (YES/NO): NO